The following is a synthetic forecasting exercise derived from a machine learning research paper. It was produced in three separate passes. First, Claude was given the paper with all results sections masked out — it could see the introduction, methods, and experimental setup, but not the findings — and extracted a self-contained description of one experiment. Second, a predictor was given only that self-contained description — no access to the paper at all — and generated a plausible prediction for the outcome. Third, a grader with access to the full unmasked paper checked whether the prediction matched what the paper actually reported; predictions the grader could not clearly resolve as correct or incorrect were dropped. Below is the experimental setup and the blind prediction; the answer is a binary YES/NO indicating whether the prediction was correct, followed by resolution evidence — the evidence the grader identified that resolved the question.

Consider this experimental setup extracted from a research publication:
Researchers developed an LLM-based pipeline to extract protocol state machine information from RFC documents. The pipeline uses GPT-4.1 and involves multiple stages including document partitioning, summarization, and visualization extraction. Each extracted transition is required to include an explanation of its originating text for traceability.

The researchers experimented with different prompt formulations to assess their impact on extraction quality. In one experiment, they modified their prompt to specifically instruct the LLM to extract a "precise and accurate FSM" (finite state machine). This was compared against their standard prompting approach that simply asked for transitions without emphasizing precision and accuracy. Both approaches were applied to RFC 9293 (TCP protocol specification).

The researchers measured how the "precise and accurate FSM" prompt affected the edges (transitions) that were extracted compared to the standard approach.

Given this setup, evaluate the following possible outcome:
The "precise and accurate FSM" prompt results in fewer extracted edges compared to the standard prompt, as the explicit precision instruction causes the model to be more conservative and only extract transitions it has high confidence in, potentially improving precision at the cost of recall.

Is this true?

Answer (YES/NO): YES